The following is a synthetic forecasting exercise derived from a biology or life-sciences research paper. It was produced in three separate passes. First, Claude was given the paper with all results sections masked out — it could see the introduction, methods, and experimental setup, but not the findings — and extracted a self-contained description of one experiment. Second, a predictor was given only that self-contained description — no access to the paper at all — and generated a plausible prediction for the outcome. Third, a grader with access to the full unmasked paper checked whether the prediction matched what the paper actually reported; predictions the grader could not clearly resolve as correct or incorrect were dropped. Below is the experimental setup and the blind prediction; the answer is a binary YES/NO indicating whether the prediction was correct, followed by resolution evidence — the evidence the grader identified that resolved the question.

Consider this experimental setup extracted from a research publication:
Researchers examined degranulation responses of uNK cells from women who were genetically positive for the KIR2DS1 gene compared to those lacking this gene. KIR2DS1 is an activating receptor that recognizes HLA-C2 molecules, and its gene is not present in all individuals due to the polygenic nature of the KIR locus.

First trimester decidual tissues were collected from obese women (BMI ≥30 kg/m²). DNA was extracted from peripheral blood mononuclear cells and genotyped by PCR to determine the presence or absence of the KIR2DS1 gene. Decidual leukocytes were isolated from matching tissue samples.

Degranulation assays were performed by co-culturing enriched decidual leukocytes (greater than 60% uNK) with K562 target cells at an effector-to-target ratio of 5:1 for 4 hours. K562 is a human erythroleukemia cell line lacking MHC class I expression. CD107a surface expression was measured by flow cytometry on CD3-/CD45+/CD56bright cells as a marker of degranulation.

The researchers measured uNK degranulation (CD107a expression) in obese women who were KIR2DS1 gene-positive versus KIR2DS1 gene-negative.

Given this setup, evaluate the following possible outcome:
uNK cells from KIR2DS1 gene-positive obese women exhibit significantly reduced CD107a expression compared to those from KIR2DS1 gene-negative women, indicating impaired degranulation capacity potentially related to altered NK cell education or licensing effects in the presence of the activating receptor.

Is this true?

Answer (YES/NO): NO